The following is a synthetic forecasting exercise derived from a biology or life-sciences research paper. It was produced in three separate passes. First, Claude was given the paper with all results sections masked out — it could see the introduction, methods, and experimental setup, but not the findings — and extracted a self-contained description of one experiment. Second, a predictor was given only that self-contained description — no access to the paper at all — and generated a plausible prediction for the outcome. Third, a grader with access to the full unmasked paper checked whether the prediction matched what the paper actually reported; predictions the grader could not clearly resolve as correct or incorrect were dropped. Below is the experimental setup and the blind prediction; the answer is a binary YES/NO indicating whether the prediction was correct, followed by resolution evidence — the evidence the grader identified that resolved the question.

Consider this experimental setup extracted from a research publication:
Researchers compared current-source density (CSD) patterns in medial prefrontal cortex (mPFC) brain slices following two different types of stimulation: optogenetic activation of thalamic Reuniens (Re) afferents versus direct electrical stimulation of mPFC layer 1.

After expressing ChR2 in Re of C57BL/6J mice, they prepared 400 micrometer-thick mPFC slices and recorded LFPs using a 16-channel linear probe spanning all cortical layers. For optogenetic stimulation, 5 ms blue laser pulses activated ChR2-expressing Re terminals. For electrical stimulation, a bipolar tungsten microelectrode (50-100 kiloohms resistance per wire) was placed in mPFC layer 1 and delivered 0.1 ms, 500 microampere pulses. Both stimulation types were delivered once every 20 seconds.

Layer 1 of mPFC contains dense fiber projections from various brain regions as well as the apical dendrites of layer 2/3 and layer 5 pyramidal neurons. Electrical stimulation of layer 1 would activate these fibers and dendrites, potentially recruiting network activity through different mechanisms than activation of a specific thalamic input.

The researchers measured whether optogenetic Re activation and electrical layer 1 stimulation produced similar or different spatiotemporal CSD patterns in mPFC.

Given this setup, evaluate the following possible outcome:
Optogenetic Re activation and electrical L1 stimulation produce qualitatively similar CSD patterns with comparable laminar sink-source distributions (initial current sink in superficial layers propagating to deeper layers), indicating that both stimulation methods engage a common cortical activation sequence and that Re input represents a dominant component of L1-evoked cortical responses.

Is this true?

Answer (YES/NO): NO